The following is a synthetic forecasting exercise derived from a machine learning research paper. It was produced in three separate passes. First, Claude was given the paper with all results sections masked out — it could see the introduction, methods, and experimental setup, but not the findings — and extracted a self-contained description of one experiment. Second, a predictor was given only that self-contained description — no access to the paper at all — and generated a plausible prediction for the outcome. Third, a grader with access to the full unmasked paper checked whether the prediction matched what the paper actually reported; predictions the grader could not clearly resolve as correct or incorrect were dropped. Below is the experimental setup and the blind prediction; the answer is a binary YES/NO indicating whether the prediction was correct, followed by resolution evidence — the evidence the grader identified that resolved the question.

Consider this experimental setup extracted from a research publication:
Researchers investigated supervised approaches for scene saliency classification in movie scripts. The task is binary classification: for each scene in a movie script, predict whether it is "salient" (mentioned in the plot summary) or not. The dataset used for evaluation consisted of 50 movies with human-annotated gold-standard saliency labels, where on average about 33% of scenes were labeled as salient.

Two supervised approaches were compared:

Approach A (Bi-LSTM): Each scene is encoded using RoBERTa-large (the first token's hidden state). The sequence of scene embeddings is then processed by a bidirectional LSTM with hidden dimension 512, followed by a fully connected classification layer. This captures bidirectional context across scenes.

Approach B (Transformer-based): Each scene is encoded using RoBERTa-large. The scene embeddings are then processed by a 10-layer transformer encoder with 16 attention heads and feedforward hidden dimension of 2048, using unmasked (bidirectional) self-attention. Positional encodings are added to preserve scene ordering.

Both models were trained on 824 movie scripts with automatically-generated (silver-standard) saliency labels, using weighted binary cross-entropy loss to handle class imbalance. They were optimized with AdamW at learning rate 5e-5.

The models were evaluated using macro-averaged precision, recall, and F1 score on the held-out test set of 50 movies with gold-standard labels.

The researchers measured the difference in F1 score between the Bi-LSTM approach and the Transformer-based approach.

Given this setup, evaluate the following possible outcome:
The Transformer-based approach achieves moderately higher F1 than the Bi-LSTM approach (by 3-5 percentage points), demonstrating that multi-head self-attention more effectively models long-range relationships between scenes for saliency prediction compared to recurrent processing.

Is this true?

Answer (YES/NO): NO